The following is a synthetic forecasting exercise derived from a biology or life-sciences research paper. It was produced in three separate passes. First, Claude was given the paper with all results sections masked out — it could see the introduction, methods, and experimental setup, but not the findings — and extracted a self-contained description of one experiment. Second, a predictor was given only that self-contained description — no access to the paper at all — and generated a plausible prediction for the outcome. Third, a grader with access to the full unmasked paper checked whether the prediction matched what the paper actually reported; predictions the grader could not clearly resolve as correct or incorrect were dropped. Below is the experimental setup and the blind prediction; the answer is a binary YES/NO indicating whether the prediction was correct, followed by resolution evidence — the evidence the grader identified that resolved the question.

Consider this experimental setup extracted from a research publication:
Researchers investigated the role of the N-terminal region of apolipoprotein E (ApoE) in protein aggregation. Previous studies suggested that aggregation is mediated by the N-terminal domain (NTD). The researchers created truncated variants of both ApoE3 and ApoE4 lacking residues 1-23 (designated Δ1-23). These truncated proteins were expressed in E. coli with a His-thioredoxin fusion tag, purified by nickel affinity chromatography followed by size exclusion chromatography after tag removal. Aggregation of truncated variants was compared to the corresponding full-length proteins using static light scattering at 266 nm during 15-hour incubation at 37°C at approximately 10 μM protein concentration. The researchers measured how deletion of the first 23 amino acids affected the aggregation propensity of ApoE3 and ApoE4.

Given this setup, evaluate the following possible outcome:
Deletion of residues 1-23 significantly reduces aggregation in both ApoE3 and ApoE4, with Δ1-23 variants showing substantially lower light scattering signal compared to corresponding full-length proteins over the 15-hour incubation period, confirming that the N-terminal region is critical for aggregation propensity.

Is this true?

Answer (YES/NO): NO